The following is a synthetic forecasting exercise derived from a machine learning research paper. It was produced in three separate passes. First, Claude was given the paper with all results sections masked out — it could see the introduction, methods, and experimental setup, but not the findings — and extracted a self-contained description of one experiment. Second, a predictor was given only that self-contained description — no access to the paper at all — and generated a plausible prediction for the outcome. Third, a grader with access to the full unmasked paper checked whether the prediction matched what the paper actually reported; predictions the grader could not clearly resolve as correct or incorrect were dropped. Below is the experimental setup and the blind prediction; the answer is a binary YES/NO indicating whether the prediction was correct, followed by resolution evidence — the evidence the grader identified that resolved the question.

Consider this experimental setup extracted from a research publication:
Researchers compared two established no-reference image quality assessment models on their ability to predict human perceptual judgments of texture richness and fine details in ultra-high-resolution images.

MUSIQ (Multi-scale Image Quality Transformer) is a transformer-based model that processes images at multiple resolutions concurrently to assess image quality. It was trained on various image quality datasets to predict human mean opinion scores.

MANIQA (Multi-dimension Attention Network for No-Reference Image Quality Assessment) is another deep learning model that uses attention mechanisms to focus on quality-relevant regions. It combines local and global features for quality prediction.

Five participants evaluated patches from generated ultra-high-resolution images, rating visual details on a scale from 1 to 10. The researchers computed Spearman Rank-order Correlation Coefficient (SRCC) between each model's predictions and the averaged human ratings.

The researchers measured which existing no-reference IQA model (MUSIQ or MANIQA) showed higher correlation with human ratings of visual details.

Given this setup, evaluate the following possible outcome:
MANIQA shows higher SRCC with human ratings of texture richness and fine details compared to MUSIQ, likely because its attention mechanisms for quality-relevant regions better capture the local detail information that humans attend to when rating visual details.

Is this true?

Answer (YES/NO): NO